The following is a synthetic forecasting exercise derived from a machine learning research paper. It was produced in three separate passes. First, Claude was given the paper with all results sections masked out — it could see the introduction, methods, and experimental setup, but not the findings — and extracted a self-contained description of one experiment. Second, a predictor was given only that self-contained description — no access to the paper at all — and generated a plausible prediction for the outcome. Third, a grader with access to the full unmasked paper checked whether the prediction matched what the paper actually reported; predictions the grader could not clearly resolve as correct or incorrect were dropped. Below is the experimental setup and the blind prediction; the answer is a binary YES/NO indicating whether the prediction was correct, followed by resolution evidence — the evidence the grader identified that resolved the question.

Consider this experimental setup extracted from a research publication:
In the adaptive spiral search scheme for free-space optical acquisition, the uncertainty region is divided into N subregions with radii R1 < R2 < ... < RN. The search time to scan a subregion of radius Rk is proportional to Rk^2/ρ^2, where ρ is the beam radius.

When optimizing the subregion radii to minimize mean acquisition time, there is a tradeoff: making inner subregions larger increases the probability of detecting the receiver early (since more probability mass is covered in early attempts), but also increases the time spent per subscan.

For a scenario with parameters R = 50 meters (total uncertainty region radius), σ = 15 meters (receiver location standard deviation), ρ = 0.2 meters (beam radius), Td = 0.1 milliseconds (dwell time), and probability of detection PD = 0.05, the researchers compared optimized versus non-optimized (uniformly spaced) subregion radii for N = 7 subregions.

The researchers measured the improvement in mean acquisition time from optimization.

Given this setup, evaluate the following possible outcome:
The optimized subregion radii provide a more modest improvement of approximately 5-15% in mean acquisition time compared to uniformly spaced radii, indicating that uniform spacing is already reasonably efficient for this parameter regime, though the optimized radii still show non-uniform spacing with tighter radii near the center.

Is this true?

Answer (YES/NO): NO